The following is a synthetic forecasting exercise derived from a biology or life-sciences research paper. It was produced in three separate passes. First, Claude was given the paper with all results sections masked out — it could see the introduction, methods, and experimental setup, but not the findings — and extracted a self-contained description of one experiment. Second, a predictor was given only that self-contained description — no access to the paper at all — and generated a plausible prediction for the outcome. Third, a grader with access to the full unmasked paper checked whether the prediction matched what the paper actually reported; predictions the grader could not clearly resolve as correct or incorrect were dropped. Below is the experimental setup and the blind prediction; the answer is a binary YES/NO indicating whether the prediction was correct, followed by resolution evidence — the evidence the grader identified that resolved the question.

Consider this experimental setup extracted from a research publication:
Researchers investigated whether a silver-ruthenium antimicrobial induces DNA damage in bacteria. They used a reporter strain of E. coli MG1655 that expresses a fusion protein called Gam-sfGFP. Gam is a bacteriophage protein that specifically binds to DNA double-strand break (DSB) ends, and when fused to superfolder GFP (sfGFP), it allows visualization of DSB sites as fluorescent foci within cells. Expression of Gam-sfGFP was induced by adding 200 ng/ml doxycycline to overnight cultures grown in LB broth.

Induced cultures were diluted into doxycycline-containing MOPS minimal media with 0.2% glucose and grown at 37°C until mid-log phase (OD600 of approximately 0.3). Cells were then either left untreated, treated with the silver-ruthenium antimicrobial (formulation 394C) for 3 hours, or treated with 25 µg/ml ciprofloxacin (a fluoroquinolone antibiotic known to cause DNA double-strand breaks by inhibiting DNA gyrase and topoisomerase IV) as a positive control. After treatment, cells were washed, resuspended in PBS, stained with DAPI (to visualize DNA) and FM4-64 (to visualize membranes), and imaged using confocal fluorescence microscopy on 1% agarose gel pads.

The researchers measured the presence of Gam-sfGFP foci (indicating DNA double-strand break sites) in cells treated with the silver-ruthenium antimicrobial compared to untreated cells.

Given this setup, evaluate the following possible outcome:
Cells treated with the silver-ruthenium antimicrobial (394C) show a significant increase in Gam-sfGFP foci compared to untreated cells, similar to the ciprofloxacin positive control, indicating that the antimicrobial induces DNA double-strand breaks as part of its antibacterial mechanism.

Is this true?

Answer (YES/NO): YES